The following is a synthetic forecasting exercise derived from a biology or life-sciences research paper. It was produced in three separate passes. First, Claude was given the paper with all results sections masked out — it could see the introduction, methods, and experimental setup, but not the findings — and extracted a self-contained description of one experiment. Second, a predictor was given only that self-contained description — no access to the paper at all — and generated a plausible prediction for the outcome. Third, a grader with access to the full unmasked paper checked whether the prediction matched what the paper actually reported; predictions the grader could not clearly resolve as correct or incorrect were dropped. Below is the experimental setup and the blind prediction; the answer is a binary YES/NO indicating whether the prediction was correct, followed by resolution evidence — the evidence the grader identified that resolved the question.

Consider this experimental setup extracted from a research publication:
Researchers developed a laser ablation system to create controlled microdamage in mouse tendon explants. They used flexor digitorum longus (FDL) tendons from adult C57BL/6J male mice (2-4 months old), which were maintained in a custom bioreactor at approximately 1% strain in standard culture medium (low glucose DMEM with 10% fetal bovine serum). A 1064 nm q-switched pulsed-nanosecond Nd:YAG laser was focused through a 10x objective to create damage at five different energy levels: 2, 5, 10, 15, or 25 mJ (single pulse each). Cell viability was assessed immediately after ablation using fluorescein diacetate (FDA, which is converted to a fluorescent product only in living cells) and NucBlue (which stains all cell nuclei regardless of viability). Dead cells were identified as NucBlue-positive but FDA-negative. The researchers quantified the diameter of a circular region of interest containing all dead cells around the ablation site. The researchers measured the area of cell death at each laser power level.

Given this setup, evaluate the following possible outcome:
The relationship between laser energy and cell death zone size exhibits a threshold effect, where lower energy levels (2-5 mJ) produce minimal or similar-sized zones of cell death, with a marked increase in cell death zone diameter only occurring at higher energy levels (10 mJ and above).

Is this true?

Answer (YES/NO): NO